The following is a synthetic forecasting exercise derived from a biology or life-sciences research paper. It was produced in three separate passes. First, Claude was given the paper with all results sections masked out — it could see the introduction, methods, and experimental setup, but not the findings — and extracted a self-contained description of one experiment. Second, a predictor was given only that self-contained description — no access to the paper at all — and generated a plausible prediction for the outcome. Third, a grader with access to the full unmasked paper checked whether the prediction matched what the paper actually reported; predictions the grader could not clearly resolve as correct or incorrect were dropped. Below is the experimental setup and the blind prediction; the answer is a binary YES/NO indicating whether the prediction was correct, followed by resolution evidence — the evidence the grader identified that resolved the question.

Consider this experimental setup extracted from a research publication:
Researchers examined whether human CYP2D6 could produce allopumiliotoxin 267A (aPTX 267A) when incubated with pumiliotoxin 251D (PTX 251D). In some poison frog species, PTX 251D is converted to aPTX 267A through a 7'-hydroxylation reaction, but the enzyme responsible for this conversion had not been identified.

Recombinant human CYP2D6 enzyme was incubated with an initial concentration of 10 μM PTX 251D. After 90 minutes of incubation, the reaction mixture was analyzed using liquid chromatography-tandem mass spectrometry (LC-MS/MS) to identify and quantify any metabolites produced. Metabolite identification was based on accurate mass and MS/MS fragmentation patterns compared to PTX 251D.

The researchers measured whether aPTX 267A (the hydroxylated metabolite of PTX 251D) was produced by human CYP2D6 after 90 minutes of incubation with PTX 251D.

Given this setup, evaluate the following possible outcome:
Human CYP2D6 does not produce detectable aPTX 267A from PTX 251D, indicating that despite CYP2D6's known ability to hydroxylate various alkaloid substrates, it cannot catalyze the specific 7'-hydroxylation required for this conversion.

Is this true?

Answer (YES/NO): NO